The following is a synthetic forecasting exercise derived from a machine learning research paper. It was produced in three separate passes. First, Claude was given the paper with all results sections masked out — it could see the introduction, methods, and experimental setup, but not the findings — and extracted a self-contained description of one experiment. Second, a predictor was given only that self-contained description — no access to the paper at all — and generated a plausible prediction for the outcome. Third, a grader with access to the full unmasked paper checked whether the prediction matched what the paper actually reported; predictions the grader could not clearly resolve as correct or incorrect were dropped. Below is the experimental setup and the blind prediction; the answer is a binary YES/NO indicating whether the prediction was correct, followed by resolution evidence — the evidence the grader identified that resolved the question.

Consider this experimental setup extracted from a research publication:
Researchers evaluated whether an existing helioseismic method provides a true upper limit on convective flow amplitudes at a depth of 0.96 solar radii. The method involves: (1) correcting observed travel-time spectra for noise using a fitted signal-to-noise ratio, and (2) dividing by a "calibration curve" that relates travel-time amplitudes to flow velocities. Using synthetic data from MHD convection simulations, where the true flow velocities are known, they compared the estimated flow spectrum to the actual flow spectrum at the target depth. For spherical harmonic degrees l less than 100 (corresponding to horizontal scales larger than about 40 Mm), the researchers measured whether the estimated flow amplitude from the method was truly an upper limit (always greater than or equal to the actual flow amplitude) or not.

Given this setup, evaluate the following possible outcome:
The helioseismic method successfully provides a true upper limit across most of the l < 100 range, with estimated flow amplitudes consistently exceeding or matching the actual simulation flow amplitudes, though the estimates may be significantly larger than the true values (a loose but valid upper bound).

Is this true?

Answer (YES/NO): NO